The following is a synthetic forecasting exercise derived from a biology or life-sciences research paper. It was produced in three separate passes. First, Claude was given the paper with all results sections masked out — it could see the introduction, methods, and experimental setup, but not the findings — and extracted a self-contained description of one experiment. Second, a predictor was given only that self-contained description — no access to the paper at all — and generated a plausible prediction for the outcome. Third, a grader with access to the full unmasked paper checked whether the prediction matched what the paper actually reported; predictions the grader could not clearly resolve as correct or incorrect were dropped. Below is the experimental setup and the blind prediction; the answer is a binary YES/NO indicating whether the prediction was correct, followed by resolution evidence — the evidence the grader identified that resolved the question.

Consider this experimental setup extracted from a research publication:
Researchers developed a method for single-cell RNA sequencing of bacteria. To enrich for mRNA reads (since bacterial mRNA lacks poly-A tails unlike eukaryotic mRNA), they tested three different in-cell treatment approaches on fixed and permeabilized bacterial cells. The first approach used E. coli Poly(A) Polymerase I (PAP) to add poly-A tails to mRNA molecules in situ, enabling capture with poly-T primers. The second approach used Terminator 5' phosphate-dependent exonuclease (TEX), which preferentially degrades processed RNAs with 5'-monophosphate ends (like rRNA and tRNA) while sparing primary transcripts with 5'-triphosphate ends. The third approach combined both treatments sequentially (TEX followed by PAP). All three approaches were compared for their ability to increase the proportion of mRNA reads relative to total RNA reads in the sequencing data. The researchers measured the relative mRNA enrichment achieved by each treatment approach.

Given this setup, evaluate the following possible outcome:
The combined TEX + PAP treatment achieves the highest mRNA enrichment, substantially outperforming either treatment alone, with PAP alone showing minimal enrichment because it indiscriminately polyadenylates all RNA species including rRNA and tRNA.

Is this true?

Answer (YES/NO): NO